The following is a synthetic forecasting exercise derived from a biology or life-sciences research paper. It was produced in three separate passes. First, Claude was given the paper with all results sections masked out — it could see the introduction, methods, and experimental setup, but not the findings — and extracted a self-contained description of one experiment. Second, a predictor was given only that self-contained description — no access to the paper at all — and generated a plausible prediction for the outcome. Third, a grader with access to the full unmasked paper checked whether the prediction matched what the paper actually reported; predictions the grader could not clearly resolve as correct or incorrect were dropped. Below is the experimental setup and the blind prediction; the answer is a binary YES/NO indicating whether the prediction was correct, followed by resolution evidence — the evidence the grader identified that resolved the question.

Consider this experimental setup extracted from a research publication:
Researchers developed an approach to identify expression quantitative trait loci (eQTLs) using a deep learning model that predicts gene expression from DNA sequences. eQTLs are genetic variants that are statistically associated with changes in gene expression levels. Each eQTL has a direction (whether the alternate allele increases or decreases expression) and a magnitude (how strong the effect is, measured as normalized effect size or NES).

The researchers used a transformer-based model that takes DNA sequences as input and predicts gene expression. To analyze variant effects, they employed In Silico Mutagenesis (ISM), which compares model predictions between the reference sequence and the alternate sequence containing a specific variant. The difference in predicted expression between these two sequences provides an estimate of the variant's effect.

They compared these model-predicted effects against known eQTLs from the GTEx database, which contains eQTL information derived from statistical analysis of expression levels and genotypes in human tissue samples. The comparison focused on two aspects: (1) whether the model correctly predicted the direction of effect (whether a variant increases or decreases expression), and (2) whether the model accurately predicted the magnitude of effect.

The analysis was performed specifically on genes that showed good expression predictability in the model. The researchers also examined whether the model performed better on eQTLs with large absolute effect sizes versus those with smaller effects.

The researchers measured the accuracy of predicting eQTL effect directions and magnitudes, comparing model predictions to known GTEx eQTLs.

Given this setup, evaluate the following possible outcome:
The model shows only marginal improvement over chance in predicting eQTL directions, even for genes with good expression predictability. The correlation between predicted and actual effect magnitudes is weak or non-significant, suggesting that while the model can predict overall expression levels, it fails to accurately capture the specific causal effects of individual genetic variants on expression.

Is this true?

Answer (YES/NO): NO